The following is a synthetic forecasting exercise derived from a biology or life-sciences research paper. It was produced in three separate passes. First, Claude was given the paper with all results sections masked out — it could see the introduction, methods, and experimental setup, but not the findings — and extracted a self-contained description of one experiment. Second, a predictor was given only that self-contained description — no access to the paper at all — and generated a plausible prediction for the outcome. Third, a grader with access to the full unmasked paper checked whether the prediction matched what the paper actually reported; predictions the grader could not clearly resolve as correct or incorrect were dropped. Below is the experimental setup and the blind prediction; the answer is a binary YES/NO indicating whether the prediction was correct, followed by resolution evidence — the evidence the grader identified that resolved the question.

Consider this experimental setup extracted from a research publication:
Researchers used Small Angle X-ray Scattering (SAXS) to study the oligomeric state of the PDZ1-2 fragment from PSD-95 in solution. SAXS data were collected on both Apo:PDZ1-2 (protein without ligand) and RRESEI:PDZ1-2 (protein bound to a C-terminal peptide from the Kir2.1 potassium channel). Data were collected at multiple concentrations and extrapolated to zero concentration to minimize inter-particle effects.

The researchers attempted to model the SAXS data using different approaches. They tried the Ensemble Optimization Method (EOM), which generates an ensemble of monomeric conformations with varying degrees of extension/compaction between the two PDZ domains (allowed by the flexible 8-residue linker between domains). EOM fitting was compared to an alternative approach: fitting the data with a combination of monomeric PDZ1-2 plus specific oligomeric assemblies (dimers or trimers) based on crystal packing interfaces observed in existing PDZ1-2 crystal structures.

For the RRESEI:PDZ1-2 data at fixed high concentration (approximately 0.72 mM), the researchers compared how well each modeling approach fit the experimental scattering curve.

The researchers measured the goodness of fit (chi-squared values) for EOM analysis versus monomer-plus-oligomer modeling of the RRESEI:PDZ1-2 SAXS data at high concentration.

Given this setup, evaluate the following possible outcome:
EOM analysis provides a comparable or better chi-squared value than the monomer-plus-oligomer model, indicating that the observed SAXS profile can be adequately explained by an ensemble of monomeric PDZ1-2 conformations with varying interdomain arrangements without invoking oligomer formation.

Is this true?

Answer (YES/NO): NO